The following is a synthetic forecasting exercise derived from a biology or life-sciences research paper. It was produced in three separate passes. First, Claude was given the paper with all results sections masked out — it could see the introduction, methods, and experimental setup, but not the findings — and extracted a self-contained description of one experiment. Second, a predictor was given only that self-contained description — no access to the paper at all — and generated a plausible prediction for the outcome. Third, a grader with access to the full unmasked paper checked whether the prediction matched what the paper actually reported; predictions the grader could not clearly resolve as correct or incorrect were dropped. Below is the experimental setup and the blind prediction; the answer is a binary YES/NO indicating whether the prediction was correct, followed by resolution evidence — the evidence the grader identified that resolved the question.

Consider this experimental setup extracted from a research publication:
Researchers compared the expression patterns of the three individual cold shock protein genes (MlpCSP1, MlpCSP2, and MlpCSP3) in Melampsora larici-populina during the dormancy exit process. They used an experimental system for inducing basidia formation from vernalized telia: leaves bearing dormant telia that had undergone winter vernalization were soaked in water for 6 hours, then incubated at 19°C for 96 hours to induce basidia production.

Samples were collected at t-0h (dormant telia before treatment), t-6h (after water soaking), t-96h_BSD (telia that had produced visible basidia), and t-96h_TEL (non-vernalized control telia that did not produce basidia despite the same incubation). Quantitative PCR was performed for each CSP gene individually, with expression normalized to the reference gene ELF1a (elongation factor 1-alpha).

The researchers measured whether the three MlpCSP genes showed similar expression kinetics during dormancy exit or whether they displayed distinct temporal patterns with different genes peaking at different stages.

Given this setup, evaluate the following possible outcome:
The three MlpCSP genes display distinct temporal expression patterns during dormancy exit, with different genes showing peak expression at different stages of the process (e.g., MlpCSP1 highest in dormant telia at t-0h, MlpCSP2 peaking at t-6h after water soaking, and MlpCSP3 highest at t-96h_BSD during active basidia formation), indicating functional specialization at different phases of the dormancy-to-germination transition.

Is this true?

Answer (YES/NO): NO